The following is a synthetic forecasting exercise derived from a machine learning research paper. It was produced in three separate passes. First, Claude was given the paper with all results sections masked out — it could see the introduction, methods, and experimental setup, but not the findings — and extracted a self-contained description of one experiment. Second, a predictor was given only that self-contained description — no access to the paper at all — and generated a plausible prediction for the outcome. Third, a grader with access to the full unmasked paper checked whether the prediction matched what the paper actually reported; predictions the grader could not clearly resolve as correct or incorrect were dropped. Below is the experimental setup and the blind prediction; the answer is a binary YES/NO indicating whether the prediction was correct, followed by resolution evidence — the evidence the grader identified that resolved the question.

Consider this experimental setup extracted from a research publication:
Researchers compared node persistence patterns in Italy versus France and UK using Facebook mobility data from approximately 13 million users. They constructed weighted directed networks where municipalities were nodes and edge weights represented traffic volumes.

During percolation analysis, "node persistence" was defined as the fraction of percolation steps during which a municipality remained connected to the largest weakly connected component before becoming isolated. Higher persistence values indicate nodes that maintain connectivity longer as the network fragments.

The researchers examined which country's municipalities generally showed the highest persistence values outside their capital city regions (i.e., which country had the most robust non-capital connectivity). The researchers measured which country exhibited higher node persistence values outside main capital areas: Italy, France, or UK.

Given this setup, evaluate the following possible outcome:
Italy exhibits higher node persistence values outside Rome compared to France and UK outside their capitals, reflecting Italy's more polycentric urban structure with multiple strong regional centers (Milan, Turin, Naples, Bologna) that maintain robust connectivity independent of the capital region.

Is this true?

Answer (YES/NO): NO